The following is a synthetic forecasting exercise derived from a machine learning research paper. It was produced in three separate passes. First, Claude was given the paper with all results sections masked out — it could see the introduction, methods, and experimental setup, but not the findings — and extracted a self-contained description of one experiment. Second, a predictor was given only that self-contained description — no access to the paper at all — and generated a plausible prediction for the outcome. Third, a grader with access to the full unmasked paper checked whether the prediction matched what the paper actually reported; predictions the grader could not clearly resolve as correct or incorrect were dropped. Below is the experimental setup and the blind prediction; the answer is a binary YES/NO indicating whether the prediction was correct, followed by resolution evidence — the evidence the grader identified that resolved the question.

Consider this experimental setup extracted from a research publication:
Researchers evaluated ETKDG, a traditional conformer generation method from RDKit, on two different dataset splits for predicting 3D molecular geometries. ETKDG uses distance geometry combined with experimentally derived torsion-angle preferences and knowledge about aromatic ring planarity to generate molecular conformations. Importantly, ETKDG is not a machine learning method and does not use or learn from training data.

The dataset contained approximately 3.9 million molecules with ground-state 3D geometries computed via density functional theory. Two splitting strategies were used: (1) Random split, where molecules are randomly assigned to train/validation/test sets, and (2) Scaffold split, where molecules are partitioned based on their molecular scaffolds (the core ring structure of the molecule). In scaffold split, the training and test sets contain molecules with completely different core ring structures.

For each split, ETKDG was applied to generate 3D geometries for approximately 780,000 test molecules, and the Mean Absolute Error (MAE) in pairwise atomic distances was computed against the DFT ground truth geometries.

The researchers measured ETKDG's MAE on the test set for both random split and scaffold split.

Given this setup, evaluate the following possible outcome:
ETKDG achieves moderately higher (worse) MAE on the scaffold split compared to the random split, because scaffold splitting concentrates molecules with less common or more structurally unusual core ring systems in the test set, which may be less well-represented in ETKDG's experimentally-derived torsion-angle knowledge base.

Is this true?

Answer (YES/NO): NO